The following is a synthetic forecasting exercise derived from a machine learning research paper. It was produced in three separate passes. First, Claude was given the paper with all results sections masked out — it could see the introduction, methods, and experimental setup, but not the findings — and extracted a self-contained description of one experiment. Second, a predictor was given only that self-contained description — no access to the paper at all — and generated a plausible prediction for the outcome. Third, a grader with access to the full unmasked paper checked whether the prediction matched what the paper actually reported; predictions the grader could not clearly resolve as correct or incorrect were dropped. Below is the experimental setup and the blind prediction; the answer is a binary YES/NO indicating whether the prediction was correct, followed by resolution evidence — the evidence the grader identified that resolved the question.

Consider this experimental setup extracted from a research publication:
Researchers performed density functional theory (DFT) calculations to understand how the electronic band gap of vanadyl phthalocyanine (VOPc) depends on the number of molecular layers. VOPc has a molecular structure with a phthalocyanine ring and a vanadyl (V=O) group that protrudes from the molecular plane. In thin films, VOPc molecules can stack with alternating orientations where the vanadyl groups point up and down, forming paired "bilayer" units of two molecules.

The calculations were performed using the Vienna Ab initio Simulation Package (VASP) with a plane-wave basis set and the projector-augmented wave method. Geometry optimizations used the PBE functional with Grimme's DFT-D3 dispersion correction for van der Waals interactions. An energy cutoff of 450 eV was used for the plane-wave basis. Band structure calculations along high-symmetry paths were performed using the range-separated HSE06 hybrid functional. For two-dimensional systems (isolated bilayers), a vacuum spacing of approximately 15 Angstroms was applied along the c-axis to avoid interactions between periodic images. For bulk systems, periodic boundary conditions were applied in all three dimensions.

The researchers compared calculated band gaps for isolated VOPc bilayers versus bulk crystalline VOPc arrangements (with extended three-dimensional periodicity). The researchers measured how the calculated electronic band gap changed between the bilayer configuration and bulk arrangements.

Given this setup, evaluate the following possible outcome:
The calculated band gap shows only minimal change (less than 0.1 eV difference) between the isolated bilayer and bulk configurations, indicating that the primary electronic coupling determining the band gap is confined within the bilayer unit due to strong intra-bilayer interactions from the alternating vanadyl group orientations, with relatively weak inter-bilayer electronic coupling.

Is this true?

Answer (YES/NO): NO